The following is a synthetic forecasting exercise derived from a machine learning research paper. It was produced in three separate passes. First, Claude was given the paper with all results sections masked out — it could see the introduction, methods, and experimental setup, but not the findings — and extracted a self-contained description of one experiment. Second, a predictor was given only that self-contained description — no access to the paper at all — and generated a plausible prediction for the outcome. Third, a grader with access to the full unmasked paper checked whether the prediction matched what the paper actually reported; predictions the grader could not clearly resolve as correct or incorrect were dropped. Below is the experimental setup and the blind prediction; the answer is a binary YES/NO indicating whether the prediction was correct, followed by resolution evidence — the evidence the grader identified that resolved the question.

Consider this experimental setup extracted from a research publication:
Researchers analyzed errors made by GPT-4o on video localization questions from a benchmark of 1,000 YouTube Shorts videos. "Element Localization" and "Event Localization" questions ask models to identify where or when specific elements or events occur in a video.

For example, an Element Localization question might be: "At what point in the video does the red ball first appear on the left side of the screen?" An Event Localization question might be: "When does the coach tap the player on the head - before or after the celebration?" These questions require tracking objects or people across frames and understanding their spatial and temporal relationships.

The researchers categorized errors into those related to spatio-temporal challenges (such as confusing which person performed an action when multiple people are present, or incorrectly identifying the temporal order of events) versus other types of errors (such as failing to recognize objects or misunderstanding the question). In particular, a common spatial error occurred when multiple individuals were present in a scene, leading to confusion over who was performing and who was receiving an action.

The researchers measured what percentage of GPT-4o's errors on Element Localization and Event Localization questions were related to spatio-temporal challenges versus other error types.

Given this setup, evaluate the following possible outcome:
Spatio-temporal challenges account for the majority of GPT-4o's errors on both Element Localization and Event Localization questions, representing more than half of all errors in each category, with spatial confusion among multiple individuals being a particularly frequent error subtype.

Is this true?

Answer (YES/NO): YES